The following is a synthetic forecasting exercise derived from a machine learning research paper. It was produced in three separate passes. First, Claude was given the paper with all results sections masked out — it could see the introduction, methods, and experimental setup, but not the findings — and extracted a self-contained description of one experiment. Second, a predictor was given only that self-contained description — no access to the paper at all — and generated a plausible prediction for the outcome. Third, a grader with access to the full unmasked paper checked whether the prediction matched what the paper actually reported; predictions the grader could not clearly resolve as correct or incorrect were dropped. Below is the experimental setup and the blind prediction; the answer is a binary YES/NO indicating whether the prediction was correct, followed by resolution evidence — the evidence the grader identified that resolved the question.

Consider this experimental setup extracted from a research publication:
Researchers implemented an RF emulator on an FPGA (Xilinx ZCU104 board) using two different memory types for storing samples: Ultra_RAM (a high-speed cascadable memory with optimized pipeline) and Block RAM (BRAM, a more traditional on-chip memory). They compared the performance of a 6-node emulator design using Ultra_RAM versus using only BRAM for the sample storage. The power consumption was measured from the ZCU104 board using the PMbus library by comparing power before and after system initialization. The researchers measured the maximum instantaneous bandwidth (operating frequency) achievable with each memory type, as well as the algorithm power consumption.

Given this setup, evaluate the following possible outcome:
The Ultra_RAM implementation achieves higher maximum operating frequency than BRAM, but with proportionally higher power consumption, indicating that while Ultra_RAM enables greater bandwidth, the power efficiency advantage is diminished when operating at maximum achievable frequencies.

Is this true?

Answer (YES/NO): NO